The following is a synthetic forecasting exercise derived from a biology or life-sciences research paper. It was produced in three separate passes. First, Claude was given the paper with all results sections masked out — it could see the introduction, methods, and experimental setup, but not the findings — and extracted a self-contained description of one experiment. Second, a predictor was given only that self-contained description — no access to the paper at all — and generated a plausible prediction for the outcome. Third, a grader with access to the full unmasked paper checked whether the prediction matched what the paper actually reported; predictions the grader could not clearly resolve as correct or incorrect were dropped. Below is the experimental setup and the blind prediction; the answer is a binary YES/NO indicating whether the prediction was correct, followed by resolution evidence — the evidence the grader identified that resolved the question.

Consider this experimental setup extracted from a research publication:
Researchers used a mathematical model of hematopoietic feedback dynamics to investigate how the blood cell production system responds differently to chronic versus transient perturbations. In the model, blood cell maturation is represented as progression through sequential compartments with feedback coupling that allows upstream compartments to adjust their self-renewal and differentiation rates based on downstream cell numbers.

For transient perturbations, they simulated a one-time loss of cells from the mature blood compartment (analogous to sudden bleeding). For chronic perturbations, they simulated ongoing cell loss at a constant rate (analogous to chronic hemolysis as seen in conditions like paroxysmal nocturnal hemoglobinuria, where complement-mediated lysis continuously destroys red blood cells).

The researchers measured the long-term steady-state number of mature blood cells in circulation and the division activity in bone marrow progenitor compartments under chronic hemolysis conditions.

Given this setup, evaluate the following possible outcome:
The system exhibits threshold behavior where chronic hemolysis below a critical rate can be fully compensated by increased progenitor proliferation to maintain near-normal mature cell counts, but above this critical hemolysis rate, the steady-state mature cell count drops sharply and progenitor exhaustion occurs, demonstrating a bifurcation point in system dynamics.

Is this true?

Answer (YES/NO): NO